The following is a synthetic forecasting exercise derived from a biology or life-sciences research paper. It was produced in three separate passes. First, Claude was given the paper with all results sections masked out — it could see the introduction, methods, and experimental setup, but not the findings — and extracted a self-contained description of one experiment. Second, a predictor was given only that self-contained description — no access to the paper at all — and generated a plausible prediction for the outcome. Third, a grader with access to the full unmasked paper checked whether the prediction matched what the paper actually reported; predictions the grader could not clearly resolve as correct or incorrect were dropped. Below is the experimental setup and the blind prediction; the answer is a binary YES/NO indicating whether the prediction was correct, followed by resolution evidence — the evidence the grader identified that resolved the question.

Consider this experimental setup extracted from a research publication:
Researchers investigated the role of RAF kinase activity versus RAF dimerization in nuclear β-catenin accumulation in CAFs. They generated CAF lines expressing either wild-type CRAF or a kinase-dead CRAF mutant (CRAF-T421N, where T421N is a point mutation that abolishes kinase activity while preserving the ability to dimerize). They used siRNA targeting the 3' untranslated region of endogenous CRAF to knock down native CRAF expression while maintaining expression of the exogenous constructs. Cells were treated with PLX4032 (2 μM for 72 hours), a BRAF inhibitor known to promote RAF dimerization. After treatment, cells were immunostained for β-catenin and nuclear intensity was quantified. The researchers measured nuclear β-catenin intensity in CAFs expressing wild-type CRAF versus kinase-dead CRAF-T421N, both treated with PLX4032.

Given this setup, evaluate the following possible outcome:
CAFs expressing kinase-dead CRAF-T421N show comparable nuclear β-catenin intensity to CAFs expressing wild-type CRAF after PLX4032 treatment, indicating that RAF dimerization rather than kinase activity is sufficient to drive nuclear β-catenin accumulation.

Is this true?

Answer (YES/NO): NO